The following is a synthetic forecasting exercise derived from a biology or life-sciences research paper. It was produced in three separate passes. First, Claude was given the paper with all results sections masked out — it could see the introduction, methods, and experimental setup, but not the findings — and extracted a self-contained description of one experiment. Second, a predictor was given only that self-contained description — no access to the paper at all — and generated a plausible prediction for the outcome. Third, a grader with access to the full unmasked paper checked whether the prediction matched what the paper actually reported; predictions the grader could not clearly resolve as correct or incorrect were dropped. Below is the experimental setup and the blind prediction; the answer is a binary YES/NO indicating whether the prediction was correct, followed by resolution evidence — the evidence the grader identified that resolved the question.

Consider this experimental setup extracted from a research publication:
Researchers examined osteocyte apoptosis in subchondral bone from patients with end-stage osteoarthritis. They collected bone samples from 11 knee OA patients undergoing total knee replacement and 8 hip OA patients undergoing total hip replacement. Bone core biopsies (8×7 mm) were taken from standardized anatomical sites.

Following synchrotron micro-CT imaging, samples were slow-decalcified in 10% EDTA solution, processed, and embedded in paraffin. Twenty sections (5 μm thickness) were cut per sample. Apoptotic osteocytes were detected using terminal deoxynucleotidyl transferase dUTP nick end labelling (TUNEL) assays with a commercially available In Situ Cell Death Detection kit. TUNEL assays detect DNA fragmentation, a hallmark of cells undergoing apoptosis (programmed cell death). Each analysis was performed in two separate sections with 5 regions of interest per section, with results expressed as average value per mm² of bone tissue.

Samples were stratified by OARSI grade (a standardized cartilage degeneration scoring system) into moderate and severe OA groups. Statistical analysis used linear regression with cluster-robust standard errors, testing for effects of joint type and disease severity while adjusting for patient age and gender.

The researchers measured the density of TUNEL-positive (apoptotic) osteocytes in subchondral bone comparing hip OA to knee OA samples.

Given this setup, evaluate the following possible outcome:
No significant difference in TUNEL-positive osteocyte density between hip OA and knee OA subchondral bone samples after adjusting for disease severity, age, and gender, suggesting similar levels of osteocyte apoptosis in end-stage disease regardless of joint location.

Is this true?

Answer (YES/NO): NO